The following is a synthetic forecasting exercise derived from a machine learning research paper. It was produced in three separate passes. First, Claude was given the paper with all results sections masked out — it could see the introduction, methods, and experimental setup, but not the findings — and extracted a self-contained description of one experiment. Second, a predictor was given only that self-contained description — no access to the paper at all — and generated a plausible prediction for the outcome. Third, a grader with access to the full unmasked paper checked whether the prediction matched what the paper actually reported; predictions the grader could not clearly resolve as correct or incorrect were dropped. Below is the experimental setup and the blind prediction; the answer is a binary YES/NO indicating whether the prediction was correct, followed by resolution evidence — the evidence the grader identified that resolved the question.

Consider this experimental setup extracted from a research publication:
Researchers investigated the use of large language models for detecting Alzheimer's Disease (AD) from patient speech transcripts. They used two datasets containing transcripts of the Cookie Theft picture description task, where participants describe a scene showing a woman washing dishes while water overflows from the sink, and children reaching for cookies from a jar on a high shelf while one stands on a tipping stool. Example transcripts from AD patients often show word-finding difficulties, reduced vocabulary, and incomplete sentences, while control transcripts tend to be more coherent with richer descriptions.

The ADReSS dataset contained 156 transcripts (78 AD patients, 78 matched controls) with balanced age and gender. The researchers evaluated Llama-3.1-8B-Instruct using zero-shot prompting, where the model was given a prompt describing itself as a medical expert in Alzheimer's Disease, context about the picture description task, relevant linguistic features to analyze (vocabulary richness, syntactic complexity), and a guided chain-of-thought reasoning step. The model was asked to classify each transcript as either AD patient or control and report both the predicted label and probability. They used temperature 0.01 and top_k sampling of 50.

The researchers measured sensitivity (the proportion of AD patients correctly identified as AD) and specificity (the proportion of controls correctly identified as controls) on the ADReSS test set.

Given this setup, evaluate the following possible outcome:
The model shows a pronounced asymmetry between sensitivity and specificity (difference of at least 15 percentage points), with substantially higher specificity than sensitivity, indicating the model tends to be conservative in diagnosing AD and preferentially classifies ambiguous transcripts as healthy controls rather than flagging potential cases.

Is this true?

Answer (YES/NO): NO